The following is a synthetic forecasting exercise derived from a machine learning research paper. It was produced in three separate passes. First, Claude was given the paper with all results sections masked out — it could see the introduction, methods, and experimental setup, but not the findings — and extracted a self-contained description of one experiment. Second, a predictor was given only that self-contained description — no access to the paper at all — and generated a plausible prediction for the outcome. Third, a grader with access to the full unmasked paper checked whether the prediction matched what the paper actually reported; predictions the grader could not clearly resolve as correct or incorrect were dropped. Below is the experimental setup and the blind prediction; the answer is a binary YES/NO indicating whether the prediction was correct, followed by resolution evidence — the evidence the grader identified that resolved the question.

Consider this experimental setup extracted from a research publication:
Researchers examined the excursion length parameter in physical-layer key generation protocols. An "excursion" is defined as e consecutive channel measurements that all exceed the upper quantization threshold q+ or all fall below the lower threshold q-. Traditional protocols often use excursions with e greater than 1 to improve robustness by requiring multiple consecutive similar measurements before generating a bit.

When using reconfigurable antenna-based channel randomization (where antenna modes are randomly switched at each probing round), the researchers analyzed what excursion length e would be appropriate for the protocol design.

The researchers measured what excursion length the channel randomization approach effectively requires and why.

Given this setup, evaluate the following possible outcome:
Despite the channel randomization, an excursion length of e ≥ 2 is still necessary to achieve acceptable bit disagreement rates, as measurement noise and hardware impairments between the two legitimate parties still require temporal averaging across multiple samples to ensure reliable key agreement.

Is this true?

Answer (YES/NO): NO